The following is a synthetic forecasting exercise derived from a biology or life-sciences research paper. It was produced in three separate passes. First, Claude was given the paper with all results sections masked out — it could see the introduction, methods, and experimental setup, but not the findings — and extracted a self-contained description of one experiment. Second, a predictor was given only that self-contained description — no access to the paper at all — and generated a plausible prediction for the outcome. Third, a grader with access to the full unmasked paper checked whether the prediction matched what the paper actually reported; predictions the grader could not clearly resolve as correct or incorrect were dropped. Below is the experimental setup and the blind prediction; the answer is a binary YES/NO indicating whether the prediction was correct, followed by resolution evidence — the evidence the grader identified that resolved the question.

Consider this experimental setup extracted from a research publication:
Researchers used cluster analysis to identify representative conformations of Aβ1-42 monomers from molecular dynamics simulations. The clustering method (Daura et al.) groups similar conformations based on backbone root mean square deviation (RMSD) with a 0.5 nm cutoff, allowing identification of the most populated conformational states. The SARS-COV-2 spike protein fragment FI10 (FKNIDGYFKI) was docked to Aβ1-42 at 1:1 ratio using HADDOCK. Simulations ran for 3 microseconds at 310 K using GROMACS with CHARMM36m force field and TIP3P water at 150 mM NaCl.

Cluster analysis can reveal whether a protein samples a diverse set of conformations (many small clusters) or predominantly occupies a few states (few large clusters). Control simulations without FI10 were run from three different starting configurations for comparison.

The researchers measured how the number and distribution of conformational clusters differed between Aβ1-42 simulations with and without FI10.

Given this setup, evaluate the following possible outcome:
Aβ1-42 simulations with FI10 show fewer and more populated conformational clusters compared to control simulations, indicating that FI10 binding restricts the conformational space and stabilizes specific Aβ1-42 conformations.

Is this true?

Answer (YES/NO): YES